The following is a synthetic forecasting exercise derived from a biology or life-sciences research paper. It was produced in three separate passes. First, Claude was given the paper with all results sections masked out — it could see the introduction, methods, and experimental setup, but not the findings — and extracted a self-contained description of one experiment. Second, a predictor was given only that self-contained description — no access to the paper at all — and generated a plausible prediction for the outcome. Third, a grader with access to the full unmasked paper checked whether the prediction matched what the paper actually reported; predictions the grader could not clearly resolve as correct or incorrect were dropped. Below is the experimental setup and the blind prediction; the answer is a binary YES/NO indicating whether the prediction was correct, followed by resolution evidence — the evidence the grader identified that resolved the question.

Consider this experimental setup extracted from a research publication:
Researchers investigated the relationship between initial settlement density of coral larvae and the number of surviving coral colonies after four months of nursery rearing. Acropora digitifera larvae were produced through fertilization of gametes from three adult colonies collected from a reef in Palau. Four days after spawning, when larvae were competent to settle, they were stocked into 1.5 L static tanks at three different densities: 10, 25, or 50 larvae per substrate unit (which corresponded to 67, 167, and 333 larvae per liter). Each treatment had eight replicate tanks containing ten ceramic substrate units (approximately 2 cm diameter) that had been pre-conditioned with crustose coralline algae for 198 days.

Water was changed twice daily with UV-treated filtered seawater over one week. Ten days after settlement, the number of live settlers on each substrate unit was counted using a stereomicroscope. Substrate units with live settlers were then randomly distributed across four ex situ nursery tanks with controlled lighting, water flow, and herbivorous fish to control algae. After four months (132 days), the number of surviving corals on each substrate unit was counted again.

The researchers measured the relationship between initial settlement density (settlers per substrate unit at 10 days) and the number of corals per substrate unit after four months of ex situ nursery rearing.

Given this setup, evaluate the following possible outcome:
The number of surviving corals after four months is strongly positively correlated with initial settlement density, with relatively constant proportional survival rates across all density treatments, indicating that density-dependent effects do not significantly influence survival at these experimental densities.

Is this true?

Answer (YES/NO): NO